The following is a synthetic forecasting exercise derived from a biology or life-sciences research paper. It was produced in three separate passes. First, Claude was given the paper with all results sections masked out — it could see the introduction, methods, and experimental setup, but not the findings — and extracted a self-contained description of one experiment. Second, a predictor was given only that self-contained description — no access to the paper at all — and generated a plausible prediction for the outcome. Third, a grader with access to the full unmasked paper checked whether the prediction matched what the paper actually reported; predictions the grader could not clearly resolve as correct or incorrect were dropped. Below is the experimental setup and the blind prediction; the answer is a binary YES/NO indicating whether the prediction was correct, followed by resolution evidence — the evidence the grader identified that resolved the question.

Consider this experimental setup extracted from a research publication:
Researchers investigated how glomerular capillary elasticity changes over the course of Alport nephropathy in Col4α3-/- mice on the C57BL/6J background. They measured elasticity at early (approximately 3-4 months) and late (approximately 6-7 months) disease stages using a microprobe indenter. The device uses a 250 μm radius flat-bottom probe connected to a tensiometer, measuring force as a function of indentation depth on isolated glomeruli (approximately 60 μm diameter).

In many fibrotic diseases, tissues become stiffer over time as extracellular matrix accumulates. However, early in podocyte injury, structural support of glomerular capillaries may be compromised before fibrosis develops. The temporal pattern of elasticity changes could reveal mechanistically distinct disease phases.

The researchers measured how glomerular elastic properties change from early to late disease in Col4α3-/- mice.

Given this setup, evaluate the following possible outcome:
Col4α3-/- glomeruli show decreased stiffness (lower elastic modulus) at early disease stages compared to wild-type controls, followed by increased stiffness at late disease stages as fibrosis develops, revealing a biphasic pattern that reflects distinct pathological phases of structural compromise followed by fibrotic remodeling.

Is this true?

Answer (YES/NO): YES